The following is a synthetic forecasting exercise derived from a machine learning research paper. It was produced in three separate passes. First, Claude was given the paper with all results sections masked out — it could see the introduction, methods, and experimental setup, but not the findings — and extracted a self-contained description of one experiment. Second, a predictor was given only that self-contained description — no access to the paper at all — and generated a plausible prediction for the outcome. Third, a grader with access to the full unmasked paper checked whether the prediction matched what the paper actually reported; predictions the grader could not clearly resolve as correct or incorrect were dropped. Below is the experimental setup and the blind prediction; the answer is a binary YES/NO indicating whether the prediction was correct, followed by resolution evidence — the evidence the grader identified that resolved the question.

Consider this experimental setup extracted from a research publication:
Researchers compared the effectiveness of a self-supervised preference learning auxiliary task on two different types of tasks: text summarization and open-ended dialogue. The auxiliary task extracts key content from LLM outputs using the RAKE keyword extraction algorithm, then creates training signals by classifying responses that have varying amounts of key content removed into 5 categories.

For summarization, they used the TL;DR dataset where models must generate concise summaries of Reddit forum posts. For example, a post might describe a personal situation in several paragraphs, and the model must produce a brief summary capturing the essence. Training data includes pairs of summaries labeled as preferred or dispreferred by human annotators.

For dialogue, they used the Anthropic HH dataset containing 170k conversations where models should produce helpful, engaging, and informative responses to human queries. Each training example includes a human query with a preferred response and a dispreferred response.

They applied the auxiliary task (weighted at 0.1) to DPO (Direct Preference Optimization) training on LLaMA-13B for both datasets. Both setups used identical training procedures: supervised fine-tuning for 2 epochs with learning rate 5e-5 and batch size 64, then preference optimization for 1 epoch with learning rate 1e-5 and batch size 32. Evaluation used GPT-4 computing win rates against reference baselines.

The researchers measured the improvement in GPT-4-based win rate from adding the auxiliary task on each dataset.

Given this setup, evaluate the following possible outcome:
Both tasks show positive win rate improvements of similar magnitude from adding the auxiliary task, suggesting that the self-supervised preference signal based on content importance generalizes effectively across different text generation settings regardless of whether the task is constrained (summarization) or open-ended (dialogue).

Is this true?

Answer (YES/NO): NO